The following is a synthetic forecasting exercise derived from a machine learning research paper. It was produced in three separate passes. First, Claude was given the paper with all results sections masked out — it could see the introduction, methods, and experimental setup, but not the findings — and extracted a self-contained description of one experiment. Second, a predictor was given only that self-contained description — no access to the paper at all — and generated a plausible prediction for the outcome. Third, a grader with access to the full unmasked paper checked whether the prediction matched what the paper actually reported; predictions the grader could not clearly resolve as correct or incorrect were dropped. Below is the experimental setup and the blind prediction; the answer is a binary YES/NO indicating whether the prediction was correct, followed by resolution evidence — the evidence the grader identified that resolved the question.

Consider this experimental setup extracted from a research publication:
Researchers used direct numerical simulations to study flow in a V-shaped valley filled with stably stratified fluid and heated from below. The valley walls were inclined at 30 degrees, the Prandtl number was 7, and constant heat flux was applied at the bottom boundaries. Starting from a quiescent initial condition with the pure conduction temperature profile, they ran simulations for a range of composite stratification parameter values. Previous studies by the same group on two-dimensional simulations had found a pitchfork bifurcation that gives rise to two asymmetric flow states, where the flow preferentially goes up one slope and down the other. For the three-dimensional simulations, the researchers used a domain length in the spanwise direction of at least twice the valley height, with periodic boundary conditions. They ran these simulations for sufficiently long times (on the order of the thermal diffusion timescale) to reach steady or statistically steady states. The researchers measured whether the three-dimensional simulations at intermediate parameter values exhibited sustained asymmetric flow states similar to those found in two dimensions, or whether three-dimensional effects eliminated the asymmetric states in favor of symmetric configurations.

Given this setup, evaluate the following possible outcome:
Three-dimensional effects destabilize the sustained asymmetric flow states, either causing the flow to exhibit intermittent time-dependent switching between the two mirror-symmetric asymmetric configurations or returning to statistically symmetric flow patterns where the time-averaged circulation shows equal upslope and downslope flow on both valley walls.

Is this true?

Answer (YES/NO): NO